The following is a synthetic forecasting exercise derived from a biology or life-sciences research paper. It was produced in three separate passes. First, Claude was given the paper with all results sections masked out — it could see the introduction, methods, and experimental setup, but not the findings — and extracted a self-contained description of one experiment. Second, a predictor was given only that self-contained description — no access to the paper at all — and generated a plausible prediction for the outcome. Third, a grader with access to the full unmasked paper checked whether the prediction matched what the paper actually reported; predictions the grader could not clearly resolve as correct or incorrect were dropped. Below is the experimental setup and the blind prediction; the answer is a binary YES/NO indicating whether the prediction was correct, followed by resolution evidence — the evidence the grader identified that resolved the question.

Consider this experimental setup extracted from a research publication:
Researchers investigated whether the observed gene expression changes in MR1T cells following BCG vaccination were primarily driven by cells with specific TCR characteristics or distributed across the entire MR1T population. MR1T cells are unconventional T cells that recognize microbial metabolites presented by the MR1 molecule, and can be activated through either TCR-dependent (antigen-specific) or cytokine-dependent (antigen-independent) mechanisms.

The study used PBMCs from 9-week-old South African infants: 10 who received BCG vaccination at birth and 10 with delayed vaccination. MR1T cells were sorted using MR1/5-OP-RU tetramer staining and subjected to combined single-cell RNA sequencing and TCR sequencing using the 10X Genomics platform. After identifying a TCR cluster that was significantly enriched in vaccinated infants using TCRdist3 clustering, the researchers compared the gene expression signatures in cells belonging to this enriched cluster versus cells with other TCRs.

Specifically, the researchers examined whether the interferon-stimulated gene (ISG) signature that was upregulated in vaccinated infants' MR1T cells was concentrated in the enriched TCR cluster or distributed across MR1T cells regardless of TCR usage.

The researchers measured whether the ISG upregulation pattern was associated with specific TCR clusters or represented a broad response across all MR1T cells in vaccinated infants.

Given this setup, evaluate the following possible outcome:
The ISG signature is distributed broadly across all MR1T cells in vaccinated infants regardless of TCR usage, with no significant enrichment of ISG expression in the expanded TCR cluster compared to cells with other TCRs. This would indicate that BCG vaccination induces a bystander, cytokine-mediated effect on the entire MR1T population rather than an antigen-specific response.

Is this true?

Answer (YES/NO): YES